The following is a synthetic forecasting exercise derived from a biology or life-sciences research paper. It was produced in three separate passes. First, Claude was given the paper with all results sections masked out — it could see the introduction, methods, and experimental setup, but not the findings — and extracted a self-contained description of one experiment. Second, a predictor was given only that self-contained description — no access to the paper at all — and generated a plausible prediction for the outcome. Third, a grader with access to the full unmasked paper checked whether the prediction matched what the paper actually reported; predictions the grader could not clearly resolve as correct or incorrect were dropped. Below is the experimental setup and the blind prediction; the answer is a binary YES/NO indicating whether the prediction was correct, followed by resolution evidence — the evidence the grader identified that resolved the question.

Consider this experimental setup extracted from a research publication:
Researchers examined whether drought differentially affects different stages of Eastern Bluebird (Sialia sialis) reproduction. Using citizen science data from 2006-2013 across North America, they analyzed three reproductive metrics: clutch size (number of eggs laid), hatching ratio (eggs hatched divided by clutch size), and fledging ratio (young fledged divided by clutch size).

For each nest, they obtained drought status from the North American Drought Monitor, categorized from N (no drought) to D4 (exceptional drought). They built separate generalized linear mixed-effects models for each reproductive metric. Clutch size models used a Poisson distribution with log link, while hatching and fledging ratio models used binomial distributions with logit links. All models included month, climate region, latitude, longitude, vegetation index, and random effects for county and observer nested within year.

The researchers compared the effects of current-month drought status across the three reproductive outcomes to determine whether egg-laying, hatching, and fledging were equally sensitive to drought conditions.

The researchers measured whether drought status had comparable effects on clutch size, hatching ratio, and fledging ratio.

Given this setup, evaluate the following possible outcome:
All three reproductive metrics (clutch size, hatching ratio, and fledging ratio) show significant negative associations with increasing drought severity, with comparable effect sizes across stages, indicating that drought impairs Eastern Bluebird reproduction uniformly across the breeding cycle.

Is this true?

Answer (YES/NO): NO